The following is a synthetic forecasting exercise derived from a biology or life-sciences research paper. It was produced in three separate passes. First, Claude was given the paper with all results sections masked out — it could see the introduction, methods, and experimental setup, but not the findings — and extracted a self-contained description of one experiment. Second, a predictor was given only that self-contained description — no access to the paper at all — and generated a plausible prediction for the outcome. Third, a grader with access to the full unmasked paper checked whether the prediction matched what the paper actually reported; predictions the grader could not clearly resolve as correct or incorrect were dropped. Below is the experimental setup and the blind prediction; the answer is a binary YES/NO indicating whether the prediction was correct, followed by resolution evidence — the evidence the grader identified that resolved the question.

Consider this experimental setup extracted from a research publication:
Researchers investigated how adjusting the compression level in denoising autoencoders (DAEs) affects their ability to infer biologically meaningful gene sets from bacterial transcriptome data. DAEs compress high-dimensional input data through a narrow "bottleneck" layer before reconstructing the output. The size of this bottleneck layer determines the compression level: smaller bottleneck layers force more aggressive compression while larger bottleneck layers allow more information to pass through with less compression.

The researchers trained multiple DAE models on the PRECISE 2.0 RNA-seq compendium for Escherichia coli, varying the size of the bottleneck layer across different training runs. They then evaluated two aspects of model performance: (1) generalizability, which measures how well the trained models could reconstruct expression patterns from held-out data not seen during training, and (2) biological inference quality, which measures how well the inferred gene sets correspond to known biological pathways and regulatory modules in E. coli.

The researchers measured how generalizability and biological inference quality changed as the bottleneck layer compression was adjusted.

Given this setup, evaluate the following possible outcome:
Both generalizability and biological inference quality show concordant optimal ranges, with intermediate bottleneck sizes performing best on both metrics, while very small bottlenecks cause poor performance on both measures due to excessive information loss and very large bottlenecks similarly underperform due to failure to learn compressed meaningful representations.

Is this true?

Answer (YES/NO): NO